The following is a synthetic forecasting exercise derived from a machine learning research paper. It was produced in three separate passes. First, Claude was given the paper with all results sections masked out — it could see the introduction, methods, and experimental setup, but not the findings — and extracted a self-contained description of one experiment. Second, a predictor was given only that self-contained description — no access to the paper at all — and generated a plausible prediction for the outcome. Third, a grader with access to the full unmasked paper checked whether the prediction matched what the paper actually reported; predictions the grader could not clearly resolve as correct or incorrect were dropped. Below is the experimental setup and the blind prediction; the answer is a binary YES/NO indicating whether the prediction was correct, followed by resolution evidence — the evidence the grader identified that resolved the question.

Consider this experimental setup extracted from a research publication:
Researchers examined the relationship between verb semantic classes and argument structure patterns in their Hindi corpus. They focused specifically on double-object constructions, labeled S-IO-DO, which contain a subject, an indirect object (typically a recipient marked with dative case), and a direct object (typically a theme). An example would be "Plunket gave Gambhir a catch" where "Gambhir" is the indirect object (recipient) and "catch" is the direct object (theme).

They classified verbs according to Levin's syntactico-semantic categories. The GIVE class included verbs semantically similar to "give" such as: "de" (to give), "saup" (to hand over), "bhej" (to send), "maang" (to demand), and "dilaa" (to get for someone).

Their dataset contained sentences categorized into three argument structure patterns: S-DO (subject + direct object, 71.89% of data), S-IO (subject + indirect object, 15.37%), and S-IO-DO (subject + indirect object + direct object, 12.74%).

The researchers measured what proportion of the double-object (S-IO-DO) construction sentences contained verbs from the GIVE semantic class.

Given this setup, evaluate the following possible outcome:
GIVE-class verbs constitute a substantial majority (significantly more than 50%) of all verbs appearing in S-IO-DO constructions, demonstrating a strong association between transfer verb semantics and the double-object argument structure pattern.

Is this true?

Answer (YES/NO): YES